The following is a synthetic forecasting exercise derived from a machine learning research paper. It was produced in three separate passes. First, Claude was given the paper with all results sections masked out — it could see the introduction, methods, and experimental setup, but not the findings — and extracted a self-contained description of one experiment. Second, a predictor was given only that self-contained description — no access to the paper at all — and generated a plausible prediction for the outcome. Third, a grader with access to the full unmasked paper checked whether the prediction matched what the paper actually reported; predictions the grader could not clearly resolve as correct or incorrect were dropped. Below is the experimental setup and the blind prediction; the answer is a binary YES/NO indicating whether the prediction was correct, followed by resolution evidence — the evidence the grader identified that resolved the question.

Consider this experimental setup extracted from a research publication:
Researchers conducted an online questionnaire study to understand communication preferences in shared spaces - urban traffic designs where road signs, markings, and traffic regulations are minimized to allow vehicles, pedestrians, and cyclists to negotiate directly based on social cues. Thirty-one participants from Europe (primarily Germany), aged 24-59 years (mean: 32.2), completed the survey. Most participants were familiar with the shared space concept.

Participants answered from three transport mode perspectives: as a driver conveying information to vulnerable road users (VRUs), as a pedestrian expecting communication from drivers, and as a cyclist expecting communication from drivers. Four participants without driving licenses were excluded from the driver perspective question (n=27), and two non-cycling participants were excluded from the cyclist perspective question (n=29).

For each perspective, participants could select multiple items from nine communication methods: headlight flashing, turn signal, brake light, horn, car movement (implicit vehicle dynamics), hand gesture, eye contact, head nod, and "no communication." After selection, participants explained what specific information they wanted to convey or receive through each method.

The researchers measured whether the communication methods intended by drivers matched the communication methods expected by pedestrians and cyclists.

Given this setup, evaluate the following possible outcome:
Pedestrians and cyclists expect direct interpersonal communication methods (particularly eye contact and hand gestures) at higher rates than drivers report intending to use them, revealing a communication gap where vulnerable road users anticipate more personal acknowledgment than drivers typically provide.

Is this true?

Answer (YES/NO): NO